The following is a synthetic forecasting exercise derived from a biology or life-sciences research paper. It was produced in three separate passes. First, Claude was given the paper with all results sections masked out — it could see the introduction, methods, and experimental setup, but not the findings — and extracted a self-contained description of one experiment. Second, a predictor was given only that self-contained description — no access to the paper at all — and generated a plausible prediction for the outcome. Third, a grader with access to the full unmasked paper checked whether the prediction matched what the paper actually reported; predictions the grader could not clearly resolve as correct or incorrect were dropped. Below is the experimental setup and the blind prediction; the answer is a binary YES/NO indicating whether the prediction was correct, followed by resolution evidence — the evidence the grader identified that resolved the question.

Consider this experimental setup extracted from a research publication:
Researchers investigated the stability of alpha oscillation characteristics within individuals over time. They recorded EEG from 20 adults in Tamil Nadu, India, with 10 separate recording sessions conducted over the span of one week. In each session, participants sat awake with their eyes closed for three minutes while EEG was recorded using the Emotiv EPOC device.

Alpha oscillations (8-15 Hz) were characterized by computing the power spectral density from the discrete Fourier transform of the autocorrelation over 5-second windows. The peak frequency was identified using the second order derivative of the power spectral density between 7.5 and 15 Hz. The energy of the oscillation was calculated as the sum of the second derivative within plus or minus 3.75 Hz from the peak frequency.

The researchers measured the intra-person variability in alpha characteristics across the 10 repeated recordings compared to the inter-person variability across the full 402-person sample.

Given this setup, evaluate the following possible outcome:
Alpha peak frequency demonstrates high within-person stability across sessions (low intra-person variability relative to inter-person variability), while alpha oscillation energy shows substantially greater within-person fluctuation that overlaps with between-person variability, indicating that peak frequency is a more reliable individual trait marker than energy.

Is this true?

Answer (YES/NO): NO